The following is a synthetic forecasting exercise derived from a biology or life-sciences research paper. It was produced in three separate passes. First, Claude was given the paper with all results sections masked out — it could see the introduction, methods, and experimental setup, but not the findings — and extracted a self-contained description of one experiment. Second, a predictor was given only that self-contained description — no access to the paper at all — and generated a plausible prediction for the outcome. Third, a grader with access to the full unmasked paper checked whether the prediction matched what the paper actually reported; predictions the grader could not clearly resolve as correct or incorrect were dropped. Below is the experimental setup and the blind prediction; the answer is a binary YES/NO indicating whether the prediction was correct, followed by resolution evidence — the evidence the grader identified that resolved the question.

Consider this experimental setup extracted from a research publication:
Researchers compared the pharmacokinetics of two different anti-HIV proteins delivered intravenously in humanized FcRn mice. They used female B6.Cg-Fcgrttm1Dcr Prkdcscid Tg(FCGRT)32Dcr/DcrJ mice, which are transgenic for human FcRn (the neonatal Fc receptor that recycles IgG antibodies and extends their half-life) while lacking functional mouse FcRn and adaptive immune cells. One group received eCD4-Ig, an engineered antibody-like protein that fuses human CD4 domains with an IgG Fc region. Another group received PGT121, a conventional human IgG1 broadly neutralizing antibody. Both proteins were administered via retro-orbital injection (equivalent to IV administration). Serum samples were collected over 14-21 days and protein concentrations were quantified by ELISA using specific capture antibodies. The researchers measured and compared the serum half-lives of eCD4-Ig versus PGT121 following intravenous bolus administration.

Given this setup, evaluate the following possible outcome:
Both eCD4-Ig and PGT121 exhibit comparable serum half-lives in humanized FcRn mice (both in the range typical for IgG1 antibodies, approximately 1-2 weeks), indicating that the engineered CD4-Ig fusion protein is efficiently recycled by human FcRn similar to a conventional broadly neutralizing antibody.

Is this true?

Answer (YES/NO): NO